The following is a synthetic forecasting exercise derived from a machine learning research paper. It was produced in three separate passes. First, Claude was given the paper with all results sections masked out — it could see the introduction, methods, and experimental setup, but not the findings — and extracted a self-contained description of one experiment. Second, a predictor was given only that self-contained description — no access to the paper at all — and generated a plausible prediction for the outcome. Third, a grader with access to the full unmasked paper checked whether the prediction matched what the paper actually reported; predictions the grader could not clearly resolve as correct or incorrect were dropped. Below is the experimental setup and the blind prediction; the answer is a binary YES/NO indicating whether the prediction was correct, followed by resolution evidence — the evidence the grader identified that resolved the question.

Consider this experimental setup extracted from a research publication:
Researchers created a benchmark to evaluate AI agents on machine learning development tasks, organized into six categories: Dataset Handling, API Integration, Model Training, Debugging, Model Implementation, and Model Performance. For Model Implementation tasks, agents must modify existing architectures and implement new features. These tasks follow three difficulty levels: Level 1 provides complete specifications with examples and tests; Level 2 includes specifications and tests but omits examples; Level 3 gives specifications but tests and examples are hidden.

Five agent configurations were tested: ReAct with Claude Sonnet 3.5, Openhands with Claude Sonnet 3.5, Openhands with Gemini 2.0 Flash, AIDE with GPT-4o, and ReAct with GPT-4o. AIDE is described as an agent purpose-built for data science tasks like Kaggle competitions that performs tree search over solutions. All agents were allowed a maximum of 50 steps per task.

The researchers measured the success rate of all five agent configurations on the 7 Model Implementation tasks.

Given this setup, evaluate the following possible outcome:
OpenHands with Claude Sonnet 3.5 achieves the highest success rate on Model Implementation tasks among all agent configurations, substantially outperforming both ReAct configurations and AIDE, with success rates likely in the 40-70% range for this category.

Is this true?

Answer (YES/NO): NO